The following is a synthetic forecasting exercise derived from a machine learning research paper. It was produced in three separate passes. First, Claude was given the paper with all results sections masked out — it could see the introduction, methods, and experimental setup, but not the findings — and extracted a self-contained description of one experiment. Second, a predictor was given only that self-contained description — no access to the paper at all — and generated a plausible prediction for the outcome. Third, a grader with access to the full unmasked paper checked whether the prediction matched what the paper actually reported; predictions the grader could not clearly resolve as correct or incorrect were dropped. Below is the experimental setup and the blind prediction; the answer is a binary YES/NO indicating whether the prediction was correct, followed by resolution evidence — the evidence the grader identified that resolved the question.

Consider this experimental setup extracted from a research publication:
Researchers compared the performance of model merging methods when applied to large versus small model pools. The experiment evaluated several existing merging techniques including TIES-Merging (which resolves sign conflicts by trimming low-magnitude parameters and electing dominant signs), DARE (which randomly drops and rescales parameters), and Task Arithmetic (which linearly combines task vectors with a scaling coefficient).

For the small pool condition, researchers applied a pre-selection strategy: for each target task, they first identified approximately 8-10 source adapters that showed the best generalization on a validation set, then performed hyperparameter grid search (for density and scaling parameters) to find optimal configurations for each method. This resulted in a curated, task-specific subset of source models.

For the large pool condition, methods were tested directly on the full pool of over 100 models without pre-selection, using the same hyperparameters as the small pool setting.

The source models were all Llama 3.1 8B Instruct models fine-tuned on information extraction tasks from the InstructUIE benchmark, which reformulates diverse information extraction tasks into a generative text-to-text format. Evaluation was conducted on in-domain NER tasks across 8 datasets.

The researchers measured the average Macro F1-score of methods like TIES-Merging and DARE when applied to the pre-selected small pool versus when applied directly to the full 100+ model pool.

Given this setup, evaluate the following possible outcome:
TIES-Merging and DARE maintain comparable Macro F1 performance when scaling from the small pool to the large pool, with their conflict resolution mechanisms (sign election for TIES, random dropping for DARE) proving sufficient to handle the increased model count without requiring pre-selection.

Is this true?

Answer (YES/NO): NO